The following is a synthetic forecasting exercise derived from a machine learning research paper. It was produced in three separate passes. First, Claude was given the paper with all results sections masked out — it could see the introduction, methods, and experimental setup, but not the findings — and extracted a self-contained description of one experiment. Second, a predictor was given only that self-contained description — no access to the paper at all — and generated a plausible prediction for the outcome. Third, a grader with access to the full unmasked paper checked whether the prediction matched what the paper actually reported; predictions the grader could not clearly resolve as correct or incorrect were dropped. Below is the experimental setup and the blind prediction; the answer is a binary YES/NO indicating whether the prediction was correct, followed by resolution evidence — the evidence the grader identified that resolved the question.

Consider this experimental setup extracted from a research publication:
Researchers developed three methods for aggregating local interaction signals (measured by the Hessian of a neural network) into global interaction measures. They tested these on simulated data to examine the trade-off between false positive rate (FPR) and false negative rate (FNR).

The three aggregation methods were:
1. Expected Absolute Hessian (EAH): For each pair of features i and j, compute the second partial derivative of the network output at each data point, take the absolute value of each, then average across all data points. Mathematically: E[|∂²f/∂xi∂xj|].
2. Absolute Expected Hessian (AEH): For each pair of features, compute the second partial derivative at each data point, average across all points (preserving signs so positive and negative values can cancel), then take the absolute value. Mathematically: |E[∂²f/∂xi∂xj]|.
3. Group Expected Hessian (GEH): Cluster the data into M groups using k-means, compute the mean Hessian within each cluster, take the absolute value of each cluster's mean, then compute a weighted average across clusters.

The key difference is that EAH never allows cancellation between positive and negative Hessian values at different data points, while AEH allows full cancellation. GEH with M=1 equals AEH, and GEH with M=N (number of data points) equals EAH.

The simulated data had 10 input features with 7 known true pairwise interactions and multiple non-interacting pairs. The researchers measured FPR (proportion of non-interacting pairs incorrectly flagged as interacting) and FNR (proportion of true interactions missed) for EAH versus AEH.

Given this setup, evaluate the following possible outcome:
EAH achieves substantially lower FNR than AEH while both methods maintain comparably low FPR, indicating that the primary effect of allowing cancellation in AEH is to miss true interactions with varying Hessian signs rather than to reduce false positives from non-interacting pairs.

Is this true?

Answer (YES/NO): NO